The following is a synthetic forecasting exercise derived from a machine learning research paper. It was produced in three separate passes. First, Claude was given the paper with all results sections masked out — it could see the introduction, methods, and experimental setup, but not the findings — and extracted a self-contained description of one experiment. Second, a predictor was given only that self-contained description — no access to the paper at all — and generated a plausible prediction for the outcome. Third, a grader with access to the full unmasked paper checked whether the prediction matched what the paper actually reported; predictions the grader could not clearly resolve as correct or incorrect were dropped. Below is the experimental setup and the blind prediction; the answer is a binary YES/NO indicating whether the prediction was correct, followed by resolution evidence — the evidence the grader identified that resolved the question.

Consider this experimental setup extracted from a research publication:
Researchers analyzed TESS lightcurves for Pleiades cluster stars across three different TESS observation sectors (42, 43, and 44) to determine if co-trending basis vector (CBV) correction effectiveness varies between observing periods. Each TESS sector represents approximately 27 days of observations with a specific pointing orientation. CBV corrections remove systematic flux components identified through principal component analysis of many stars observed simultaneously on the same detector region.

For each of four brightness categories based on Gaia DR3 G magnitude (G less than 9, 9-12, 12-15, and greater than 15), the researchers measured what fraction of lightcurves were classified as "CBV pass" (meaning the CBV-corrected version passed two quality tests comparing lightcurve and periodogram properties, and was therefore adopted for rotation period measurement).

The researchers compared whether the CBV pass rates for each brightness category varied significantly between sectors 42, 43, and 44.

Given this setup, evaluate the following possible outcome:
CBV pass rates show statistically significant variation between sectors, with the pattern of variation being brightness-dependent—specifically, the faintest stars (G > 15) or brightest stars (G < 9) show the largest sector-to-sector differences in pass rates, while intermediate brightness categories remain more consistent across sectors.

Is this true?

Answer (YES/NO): NO